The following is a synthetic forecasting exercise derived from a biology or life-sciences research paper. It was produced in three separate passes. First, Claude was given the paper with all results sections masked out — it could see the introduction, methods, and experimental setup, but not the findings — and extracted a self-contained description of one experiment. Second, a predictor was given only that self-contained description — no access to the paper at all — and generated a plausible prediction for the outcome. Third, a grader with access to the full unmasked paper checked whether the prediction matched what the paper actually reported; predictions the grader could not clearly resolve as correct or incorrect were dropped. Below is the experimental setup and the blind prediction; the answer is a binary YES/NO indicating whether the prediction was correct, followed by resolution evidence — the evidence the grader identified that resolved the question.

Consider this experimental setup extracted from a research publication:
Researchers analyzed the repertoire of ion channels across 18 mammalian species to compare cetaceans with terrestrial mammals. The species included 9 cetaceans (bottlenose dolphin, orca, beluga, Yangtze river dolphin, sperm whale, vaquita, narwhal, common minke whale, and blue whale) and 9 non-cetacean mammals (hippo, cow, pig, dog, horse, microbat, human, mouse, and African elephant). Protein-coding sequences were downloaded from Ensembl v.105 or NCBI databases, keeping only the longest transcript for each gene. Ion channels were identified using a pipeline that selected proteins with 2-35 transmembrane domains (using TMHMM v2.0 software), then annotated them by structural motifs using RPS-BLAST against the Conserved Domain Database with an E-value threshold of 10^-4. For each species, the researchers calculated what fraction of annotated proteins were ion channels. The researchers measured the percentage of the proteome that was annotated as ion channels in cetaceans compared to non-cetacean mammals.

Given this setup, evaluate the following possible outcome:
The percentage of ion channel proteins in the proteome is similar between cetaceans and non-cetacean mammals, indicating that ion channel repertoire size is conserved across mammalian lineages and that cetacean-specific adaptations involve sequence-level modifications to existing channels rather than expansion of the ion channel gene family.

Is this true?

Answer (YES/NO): NO